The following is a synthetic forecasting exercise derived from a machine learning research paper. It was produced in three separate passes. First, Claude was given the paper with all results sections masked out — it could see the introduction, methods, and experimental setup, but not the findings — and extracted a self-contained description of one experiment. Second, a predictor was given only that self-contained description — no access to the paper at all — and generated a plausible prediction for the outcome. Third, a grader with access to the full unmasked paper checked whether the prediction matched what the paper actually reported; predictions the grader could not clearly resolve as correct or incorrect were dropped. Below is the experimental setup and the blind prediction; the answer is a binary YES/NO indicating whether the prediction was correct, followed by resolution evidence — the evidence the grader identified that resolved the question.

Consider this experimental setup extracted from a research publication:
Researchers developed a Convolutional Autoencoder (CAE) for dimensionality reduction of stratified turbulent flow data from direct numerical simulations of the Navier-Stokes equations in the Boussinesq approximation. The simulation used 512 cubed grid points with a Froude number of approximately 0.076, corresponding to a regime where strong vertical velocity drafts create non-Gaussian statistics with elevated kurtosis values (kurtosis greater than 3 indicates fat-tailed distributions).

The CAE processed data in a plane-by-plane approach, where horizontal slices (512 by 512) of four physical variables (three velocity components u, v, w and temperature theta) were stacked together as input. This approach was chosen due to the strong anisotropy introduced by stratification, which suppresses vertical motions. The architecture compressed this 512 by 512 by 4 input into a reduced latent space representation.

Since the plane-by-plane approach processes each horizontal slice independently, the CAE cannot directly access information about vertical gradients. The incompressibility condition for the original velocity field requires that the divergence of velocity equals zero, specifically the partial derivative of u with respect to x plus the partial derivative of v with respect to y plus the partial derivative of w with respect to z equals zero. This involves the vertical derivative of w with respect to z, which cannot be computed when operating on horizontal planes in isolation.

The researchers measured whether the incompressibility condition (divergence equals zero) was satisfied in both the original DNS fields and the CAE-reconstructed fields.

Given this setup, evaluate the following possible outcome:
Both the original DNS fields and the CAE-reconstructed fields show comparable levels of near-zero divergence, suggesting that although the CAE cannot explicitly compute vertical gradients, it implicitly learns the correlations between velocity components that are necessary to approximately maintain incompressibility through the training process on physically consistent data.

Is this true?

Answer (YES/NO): NO